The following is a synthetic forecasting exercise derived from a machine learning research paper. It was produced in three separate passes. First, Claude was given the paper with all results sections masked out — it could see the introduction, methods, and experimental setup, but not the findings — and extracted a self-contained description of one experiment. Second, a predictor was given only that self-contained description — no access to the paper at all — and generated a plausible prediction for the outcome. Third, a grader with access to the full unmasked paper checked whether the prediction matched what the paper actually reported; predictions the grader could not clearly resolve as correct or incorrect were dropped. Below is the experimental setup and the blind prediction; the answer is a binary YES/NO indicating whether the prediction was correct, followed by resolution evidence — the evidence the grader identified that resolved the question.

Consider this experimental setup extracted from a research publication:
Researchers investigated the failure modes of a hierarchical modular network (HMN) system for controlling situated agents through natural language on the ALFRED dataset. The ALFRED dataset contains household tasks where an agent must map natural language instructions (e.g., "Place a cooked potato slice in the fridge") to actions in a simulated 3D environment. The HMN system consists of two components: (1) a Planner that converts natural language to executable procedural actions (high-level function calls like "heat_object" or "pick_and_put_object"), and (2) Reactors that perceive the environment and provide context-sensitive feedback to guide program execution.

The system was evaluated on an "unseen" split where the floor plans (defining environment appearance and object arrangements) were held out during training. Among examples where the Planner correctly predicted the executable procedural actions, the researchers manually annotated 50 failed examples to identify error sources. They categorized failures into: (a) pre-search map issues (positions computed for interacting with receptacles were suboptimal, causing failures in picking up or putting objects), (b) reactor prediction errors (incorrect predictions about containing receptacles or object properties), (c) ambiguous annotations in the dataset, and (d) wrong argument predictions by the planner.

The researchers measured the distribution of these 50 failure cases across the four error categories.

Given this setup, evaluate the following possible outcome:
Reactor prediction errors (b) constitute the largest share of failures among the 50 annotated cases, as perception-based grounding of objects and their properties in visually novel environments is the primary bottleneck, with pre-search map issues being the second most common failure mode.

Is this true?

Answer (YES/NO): NO